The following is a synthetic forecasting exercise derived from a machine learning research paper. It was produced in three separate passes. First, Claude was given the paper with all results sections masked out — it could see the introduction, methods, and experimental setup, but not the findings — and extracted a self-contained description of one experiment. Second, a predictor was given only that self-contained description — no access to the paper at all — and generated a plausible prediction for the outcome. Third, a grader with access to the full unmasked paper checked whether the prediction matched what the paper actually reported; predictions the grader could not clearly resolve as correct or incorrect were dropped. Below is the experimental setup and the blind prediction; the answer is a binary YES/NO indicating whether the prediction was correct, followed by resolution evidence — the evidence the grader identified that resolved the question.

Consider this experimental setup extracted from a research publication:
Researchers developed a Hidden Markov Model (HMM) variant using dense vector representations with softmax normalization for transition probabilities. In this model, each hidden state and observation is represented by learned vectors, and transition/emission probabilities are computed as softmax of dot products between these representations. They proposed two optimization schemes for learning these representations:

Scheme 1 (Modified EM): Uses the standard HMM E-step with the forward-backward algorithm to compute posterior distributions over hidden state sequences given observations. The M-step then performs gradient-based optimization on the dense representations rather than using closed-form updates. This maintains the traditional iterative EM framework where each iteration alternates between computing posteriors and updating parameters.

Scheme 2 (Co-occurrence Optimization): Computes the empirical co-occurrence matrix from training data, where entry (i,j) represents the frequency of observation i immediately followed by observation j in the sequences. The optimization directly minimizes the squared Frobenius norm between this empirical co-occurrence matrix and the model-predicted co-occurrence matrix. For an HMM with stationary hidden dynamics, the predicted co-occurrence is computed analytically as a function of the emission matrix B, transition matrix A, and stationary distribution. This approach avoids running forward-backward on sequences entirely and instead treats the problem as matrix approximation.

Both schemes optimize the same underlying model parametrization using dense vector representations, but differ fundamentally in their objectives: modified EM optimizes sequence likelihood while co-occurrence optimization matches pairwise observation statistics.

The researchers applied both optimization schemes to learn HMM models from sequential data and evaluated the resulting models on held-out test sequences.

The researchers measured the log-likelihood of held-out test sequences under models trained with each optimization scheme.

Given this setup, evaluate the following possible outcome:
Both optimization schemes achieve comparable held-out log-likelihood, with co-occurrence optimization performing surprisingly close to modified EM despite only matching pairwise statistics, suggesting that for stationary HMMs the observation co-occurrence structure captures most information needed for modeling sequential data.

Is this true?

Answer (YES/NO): YES